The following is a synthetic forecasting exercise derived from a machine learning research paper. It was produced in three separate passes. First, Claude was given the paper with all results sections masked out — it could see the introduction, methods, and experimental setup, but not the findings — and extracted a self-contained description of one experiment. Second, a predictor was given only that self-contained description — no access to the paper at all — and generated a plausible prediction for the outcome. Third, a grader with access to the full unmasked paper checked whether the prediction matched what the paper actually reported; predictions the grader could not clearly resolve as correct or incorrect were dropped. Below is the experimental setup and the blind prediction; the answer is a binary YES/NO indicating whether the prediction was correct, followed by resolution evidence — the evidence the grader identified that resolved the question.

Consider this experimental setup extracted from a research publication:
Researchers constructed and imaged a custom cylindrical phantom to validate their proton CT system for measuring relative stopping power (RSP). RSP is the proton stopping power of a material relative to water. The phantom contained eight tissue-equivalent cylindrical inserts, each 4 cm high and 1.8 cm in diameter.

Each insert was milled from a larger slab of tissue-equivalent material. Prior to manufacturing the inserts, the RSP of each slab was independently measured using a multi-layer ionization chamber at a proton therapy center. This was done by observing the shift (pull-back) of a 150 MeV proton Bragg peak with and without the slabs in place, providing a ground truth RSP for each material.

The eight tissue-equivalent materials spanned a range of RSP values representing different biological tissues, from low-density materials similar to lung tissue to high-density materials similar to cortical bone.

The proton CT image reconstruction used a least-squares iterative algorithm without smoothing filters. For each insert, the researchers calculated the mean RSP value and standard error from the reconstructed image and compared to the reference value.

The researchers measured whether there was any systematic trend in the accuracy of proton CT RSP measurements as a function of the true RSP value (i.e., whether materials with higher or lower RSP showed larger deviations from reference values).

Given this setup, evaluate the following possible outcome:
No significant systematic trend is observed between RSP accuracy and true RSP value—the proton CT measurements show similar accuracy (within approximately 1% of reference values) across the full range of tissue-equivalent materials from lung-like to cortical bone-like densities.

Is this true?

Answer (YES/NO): NO